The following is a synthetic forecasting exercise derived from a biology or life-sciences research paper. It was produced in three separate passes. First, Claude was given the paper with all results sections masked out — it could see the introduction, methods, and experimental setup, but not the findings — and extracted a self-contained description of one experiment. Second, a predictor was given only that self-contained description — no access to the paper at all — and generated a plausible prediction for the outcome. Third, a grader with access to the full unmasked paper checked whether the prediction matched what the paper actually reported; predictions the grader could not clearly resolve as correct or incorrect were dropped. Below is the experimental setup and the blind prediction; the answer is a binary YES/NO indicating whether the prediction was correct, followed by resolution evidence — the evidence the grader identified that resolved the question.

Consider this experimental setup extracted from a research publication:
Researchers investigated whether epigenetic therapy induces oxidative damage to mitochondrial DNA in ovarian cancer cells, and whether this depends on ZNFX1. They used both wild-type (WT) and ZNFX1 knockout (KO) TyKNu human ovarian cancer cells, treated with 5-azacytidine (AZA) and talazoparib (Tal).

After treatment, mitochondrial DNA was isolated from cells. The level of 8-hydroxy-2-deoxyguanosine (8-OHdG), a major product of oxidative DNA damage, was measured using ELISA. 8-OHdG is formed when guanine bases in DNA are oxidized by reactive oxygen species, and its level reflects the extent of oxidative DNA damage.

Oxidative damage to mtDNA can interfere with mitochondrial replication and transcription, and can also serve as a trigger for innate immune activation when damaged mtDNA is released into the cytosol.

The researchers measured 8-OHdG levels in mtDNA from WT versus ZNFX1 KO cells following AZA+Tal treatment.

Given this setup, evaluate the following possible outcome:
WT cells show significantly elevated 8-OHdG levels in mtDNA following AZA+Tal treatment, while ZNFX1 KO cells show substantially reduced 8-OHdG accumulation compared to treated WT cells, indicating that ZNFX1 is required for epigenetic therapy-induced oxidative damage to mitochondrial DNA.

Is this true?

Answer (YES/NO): YES